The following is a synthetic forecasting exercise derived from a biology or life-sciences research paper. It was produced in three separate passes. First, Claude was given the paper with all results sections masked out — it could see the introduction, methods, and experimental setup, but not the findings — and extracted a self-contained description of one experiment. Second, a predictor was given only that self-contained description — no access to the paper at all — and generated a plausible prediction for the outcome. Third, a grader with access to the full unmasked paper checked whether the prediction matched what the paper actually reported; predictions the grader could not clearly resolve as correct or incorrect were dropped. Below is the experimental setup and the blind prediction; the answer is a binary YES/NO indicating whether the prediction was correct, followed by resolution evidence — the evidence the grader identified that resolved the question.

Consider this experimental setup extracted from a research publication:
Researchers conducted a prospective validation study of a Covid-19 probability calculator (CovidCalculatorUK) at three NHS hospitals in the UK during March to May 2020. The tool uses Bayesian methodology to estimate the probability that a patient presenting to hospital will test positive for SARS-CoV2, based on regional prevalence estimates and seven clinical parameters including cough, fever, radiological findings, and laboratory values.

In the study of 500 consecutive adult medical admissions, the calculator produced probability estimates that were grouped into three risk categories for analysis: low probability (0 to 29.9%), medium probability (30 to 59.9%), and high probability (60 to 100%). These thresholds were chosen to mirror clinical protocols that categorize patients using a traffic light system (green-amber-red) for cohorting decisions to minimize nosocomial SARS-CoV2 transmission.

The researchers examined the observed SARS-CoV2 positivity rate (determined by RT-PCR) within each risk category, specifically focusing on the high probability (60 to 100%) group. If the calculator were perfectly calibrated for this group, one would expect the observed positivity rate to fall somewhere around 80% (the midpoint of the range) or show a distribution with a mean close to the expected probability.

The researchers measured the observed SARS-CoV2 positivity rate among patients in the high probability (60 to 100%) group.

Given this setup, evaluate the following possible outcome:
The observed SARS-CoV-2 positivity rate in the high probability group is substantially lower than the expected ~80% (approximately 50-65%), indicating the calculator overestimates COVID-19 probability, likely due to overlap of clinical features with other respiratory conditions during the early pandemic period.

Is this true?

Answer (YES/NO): YES